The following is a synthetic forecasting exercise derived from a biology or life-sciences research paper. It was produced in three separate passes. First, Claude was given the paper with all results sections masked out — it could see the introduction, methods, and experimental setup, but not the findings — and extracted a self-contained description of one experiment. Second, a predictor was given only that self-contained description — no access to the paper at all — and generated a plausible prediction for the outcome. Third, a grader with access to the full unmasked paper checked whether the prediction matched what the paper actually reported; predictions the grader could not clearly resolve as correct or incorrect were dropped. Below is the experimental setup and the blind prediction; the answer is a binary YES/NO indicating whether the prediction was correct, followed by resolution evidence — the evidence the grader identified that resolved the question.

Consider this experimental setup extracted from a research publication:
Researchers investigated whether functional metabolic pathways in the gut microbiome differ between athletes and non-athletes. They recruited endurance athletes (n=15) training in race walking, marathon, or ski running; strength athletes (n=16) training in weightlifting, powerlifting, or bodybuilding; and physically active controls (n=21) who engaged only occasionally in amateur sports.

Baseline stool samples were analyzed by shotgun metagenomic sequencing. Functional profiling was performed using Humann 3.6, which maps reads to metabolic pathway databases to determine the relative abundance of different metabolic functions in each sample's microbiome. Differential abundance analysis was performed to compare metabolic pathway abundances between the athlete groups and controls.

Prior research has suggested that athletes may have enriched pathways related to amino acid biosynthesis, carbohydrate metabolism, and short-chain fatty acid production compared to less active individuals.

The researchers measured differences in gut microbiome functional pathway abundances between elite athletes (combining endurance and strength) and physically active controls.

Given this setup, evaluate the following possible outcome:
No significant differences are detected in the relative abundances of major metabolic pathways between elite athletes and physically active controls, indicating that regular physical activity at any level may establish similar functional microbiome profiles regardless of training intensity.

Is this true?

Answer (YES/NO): YES